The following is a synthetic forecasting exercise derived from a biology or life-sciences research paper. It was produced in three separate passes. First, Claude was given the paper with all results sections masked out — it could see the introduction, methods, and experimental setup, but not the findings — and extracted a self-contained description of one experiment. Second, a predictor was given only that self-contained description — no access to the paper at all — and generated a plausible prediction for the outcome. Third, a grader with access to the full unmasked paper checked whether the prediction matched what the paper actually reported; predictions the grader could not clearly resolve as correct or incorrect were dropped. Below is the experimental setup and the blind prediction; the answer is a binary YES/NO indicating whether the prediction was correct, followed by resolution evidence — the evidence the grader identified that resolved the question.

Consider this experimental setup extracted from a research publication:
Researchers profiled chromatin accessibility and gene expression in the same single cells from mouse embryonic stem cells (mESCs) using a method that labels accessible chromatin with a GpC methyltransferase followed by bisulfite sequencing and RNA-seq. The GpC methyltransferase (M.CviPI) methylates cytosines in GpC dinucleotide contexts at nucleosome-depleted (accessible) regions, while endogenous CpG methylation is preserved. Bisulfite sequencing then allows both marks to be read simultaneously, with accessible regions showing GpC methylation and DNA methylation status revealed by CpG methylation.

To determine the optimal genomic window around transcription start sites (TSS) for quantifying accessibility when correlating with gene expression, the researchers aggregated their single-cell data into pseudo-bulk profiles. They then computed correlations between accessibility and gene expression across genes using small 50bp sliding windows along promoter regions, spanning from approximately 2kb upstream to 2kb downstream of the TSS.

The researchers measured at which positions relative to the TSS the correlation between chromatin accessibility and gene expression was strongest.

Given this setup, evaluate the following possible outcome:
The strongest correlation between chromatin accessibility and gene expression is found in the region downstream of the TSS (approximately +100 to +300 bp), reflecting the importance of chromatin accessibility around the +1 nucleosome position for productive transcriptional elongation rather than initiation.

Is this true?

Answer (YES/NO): NO